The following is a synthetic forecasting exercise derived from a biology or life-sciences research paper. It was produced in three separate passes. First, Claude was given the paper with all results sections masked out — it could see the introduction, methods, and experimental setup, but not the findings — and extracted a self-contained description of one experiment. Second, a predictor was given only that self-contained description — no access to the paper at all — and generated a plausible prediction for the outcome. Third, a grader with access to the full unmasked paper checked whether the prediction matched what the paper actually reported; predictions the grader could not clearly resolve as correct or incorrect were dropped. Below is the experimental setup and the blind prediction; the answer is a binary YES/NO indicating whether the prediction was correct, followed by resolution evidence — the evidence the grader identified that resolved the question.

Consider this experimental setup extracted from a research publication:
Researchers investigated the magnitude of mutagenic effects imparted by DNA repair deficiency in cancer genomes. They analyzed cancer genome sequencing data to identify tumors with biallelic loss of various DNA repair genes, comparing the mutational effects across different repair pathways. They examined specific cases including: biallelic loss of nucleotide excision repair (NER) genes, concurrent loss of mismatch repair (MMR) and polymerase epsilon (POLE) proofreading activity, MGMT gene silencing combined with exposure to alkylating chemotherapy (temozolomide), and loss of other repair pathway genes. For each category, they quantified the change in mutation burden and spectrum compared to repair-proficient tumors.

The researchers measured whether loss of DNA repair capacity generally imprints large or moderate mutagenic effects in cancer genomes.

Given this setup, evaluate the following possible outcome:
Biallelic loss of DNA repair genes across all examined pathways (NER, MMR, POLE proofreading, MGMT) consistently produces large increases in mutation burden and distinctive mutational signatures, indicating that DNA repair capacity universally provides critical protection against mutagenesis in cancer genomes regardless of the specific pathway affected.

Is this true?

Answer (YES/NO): NO